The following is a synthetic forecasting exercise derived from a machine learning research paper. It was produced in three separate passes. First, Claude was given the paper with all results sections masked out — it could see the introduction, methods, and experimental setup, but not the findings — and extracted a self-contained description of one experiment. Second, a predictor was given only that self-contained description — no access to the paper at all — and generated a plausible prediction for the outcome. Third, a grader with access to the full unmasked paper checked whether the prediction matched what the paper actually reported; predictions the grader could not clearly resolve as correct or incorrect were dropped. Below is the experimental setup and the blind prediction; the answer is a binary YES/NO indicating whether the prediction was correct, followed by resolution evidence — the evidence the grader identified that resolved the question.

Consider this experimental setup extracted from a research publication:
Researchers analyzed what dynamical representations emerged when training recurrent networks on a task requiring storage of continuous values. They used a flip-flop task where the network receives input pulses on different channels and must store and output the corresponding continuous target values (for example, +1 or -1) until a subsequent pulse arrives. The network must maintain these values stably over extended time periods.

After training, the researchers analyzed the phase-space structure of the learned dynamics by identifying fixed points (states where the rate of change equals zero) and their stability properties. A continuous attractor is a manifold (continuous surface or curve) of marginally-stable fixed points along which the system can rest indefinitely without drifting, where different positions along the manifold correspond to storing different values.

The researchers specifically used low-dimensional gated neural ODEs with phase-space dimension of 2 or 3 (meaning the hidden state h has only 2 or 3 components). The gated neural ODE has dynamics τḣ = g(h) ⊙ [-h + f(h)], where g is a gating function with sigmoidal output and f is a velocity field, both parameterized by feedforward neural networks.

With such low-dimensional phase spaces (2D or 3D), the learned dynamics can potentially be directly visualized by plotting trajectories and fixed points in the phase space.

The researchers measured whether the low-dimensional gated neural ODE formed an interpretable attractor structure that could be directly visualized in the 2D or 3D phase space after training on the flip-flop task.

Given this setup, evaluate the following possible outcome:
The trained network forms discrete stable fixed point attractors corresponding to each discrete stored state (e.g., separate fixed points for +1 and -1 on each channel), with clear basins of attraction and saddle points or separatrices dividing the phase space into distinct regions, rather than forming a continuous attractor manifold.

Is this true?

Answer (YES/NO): NO